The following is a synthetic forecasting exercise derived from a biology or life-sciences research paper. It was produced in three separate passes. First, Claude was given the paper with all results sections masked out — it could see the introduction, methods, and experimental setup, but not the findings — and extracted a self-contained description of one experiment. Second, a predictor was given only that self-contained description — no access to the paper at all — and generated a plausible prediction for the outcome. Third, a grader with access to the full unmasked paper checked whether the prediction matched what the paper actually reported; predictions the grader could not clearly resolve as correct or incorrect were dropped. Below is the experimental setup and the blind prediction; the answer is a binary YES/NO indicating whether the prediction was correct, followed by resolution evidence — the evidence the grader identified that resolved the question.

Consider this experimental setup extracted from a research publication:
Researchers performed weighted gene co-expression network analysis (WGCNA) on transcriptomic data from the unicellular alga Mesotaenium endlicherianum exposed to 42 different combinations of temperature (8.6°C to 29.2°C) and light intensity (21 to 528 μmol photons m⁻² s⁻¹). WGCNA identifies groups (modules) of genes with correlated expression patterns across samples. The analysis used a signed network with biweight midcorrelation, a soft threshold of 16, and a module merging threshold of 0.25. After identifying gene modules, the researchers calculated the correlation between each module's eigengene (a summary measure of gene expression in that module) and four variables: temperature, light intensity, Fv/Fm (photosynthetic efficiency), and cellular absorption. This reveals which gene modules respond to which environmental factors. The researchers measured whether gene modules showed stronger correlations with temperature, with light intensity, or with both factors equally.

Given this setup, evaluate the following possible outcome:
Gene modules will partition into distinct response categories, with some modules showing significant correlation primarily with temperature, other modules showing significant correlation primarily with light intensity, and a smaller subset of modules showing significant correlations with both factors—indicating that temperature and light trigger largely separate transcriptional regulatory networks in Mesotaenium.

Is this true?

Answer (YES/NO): NO